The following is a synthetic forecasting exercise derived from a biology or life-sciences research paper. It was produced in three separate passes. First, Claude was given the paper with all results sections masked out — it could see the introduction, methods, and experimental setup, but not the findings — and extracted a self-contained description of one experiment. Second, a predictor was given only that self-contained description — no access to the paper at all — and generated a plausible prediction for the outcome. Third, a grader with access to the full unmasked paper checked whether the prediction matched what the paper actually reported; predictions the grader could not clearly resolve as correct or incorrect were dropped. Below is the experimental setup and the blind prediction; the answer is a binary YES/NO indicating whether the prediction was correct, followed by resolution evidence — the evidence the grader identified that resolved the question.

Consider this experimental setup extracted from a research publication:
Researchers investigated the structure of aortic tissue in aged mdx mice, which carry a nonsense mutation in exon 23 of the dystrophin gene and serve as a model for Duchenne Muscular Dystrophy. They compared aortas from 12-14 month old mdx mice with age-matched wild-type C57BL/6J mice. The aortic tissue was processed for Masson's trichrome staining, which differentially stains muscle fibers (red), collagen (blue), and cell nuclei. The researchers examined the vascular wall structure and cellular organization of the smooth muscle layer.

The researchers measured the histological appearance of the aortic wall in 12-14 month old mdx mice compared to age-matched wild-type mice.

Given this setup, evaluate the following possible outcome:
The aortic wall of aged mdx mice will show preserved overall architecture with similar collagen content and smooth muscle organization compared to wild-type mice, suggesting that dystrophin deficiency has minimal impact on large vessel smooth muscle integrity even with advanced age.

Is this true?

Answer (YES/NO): NO